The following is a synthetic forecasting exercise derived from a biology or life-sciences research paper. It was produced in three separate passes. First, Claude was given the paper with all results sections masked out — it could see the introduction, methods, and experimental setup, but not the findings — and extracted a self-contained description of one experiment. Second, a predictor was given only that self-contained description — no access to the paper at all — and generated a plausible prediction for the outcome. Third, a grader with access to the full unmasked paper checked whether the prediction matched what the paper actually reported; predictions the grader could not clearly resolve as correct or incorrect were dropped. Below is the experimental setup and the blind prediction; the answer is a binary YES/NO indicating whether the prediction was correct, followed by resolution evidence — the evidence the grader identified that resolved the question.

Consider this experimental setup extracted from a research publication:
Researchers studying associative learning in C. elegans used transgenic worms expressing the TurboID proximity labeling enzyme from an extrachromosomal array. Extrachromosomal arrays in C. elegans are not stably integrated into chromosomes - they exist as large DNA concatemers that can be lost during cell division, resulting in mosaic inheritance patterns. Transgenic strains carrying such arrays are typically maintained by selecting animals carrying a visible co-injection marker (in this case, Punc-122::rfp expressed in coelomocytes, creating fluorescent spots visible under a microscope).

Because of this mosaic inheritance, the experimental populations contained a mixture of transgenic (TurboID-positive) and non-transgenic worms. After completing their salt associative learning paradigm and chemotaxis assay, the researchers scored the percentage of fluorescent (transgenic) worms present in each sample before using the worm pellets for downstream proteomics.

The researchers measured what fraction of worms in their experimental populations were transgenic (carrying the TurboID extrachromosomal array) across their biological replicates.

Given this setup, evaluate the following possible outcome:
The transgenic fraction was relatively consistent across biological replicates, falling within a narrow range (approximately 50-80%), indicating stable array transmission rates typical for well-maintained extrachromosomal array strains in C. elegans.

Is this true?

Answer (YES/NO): NO